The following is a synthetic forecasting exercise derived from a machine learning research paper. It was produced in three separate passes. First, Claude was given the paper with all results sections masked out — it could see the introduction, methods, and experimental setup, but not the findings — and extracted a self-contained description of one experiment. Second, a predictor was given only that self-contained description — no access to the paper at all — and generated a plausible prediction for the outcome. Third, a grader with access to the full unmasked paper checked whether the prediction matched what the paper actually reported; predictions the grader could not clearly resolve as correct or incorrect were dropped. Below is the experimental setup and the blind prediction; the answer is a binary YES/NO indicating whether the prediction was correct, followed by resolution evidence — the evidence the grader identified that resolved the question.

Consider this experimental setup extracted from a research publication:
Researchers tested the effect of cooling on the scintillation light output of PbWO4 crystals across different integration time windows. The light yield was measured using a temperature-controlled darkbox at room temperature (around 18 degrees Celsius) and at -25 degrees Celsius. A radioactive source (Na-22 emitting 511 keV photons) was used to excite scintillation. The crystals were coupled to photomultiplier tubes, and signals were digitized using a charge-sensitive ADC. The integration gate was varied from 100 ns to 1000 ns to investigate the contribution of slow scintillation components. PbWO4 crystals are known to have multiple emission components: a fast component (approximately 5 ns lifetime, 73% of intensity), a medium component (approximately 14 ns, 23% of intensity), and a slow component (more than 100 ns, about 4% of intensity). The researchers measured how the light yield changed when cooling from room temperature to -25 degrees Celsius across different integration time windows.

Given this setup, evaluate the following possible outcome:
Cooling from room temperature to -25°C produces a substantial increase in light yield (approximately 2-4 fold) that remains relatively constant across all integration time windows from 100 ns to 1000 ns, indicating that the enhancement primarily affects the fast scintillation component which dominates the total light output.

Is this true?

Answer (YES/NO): YES